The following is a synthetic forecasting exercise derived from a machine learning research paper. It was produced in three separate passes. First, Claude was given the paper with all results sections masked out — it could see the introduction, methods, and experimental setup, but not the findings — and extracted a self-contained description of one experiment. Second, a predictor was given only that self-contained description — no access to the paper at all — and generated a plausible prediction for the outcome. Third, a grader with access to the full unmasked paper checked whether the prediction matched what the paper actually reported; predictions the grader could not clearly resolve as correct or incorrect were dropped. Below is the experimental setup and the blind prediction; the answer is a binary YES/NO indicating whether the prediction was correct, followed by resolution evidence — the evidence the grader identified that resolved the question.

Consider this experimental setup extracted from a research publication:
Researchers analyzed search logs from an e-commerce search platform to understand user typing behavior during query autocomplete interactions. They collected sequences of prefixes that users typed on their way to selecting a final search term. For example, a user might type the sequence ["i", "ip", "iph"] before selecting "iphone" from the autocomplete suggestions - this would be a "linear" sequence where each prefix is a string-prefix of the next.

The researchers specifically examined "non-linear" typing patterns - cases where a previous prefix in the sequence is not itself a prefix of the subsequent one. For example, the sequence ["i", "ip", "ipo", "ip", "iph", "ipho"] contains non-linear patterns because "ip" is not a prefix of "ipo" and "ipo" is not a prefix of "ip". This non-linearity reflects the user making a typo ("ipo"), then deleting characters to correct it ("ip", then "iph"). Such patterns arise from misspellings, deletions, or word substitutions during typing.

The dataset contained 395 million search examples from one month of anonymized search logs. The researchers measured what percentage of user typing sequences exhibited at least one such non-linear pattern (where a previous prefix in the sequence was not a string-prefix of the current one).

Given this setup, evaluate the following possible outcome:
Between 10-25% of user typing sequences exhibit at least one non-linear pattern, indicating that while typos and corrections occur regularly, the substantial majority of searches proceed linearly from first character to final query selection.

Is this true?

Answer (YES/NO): NO